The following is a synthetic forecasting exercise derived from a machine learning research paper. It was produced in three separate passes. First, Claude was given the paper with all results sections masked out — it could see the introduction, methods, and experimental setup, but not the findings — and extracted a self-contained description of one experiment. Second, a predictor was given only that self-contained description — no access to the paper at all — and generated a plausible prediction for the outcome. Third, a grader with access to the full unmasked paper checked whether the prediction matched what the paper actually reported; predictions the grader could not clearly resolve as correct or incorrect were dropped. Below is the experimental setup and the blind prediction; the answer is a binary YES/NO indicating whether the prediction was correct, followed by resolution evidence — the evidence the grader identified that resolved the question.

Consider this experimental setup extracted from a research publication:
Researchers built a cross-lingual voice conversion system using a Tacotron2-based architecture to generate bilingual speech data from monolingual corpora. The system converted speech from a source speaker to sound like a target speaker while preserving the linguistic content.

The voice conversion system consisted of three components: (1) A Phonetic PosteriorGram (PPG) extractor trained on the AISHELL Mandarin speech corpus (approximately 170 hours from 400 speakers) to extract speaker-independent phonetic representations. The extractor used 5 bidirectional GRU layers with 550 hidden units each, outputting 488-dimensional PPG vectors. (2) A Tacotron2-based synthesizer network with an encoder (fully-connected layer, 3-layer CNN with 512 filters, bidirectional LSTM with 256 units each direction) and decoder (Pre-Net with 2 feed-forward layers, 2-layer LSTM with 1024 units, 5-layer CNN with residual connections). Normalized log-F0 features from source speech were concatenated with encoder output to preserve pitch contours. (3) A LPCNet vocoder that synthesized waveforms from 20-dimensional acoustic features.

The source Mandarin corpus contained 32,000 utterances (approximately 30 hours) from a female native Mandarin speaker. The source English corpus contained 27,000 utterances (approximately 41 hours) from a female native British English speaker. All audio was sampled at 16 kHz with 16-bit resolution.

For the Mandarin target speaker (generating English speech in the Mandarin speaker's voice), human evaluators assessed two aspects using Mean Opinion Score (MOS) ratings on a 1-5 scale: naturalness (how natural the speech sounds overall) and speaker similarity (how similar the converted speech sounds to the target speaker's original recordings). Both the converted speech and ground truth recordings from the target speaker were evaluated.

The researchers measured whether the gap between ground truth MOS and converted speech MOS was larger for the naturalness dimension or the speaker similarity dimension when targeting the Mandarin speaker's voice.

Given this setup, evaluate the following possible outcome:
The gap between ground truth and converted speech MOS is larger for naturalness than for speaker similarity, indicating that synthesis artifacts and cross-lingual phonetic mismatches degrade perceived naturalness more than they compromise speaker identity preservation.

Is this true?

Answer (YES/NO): NO